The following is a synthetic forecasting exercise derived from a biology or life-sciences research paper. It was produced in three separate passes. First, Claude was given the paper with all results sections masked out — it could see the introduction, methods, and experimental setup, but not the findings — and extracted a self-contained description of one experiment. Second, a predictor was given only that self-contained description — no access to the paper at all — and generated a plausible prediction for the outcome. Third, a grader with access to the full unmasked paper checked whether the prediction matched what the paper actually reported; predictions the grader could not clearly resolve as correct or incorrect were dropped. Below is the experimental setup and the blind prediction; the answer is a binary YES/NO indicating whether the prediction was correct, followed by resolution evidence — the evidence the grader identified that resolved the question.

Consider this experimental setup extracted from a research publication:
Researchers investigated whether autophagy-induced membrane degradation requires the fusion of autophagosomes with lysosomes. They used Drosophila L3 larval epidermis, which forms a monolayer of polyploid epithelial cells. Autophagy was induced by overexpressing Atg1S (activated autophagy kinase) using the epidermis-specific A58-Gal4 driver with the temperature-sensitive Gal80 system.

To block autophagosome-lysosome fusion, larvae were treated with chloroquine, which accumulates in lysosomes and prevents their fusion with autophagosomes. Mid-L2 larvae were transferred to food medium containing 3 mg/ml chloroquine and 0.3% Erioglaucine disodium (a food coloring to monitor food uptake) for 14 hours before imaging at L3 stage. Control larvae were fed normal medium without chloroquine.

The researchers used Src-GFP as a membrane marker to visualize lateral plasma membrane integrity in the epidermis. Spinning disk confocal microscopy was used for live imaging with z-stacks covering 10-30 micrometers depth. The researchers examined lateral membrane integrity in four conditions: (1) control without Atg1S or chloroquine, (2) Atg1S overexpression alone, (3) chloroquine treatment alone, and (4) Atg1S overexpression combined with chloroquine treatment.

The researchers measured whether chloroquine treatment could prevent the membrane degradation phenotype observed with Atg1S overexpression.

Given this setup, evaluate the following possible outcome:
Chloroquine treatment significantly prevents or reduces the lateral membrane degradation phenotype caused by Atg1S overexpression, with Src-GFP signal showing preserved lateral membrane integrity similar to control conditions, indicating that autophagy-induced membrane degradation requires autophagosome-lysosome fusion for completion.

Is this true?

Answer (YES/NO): NO